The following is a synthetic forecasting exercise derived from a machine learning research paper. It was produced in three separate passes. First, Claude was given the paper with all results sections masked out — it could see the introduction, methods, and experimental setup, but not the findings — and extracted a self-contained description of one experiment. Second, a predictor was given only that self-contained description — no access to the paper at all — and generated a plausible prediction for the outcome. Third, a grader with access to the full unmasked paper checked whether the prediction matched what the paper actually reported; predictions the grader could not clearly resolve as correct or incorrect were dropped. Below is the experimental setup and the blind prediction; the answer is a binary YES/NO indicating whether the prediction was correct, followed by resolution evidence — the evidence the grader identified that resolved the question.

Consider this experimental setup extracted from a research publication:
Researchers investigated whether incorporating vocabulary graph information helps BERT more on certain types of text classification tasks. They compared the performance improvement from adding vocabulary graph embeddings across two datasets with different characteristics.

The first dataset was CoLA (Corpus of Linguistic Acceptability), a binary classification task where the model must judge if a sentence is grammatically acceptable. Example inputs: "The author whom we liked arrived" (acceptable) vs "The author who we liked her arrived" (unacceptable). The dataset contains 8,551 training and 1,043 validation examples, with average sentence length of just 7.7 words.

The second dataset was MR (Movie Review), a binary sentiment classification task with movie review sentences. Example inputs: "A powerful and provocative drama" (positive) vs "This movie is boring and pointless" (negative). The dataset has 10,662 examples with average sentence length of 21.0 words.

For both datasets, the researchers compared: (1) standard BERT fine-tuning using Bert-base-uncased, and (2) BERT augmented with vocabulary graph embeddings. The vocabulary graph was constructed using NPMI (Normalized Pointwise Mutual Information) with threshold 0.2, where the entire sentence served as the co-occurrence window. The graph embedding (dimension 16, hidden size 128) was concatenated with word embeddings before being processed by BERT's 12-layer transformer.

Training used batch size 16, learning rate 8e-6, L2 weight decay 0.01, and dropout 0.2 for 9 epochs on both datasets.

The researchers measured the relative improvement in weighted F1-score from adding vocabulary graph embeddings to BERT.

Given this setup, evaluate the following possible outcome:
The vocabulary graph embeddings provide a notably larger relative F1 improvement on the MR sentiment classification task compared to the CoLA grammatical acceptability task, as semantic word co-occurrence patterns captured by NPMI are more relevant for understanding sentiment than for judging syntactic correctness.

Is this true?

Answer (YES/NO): NO